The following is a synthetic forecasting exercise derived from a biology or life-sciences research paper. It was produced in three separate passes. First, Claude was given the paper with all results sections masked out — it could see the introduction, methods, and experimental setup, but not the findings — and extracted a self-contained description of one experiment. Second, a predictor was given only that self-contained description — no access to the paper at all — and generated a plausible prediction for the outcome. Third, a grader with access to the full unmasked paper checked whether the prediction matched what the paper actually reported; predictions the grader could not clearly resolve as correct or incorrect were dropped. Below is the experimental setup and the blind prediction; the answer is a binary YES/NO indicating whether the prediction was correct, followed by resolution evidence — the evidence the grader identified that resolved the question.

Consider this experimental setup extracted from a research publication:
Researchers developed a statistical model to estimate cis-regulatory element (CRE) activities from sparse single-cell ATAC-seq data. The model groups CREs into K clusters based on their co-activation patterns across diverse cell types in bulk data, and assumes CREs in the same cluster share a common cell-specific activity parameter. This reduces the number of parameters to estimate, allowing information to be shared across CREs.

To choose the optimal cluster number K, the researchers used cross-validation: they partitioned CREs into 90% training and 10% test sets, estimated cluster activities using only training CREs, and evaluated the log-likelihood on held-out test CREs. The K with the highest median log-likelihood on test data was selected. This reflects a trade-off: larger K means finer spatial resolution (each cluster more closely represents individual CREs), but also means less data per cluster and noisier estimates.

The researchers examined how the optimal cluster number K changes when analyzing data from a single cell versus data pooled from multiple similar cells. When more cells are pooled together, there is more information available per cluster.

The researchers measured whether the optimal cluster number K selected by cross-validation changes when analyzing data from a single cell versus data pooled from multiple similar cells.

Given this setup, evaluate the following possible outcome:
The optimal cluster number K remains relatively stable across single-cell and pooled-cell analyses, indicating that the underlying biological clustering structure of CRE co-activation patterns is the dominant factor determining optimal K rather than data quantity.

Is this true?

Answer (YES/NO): NO